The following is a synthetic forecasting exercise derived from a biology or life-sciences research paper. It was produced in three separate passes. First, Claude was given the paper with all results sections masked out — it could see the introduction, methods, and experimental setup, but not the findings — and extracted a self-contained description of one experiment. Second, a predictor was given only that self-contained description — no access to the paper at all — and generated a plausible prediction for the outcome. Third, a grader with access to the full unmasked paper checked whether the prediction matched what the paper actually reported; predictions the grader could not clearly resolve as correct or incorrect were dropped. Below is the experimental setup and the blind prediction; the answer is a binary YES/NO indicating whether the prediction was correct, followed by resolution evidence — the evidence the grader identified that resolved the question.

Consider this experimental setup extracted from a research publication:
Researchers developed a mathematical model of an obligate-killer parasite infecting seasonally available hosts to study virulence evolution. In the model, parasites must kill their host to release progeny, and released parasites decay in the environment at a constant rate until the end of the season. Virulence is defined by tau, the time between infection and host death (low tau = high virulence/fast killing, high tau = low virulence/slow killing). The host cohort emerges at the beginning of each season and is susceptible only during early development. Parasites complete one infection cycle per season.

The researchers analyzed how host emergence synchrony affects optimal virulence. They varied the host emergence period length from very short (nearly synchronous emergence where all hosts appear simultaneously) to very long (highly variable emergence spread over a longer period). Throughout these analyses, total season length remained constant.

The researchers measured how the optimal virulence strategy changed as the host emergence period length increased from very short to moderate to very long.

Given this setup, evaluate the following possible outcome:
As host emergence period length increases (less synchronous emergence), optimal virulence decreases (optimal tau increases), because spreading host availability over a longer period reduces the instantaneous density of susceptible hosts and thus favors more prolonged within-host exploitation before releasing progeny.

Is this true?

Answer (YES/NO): NO